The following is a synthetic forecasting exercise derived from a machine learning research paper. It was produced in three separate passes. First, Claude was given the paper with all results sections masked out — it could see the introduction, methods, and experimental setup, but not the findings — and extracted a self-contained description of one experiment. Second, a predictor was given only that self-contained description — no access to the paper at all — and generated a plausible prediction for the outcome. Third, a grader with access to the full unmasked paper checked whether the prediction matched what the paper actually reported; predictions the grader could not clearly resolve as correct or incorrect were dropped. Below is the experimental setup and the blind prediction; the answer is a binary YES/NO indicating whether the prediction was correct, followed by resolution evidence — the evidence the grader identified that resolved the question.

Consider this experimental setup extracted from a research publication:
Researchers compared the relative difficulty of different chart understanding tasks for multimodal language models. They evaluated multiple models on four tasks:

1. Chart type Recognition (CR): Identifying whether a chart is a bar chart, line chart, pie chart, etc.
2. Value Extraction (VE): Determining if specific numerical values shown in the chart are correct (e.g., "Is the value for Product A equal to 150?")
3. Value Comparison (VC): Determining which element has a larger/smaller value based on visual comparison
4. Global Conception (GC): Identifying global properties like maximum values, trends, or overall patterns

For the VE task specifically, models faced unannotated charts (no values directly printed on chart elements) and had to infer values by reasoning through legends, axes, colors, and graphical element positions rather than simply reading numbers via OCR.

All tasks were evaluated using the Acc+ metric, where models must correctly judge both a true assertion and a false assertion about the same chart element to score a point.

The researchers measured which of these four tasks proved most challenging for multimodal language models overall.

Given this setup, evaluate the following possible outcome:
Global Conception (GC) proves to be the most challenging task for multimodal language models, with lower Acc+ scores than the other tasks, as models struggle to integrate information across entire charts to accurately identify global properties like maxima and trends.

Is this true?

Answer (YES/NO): NO